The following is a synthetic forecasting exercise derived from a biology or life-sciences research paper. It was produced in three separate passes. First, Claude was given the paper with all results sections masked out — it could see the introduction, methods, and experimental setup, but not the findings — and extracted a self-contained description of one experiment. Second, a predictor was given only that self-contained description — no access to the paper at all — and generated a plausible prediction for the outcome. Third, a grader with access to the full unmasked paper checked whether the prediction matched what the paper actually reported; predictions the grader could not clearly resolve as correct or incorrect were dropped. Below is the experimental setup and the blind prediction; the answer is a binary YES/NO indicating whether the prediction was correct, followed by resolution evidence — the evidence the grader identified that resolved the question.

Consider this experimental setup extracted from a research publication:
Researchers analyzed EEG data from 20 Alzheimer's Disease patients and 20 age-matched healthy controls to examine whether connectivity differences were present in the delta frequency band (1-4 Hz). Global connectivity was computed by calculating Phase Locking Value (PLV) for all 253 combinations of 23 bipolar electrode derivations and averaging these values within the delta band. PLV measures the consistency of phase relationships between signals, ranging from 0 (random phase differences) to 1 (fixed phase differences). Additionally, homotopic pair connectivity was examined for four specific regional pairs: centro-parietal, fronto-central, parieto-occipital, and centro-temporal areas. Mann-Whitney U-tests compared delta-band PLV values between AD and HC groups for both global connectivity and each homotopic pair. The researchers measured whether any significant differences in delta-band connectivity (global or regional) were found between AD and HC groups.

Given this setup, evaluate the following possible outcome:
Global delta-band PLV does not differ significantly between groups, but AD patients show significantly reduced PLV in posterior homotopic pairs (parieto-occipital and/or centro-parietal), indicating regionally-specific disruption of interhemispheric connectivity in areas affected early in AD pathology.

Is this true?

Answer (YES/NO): NO